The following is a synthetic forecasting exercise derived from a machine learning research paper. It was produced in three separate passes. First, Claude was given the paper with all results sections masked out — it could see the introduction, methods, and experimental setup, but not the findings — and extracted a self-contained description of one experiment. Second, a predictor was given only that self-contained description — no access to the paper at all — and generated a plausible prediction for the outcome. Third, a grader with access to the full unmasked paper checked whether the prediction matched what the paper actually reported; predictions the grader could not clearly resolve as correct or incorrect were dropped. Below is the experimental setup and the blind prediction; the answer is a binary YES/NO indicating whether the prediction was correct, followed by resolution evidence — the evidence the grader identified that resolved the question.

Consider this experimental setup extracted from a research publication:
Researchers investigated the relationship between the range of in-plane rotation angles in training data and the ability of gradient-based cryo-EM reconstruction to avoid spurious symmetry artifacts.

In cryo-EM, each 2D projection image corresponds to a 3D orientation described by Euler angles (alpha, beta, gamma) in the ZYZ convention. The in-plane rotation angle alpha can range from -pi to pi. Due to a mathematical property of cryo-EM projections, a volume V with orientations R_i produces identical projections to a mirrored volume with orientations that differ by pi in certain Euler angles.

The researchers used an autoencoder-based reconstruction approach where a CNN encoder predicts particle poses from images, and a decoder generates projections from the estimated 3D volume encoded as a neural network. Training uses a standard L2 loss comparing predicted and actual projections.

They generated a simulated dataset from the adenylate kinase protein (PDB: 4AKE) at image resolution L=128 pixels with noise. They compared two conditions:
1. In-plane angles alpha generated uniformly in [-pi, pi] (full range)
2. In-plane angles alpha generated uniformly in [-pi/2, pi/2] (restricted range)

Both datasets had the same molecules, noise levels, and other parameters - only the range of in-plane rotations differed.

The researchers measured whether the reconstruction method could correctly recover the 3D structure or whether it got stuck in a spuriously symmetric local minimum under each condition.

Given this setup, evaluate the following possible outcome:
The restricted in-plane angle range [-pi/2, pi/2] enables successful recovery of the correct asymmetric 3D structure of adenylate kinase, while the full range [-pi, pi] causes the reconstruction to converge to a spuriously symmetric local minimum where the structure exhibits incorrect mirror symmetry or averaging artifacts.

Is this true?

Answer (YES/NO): YES